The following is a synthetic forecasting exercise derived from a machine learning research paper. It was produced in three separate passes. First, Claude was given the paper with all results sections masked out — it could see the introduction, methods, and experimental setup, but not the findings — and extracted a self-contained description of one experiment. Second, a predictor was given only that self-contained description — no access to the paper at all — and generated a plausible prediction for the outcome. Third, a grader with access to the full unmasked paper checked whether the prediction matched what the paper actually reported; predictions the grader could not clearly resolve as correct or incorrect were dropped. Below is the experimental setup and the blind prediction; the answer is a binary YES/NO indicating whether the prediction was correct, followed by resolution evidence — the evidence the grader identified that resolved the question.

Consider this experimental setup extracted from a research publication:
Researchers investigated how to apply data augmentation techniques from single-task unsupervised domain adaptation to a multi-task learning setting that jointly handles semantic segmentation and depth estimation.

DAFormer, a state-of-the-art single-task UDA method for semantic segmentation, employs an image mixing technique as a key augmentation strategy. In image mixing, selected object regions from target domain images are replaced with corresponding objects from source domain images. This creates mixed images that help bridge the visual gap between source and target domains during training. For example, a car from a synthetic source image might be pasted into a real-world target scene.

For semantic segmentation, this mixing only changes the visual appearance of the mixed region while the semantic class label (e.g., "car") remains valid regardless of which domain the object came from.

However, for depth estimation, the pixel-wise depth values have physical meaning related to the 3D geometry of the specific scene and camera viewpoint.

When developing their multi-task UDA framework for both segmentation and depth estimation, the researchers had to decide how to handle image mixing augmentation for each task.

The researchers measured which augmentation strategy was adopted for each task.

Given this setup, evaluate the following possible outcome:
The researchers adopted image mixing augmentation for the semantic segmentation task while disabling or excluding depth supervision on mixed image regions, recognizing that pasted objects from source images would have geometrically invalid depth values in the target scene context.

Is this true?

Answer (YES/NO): NO